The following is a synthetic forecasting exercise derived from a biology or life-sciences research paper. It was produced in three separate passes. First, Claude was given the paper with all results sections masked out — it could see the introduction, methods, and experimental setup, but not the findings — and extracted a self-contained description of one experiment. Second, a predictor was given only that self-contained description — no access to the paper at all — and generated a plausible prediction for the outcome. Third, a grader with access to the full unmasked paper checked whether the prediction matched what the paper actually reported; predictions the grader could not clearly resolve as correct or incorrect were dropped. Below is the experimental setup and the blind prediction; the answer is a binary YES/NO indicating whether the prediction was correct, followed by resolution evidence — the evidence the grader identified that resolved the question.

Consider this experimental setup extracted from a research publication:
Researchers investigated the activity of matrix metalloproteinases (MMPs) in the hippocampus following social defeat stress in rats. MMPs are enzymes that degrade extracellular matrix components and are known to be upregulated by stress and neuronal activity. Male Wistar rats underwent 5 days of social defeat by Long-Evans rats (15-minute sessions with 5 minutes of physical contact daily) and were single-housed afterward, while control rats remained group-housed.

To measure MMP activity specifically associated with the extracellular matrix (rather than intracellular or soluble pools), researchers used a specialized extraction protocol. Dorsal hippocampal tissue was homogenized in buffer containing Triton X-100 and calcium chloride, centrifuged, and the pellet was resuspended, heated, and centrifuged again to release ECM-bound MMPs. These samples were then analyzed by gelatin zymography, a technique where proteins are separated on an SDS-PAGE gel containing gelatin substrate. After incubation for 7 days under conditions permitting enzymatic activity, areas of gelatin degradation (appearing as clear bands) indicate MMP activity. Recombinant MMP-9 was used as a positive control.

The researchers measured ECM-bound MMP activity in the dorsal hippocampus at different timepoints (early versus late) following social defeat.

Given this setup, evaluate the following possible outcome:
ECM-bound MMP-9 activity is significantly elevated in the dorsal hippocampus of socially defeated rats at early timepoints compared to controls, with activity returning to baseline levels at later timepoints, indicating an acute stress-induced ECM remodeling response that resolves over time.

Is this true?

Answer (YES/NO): NO